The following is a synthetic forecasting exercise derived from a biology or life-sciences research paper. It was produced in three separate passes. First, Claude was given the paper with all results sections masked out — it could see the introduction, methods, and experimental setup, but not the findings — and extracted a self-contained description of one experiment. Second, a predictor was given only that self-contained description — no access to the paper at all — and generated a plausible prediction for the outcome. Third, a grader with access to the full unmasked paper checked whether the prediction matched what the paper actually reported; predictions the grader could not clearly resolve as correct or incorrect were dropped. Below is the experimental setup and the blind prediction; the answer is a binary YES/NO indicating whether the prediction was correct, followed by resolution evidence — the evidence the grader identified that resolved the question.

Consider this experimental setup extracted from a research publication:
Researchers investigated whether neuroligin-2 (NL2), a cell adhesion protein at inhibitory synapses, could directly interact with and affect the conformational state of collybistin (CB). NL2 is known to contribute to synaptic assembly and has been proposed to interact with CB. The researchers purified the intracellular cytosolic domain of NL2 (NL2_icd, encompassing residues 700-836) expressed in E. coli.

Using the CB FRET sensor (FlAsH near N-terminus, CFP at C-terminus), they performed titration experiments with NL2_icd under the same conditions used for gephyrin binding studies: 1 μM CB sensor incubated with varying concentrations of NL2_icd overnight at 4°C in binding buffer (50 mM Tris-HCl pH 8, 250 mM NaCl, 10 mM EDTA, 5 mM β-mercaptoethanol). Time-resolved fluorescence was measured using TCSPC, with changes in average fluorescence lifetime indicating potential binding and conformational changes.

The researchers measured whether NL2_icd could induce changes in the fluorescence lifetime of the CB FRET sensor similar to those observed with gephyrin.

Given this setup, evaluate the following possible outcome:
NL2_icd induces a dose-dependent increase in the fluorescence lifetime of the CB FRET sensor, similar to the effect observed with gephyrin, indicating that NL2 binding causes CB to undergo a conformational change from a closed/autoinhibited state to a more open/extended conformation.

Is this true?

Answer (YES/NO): NO